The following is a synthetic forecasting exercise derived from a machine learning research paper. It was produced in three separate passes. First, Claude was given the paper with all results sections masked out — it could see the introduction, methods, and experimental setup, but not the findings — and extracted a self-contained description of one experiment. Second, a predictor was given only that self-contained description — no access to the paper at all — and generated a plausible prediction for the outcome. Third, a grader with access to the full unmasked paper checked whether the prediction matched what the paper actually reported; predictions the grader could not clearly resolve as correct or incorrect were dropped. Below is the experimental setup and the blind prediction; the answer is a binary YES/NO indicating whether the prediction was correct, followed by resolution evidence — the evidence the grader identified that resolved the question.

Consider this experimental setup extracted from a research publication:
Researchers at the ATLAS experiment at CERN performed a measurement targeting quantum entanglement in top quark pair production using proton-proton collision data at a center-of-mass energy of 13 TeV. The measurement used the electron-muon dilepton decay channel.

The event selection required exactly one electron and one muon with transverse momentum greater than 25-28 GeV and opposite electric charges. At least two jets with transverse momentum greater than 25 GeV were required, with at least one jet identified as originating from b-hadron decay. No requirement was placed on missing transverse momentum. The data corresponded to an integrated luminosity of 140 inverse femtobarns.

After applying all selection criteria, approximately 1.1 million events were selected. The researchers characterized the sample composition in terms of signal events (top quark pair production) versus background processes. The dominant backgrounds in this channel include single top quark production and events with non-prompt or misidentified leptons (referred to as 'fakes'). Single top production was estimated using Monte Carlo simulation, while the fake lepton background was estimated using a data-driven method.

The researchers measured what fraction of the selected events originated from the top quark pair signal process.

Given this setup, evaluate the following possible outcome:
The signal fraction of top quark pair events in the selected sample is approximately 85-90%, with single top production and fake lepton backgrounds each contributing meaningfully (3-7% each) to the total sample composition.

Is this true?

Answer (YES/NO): YES